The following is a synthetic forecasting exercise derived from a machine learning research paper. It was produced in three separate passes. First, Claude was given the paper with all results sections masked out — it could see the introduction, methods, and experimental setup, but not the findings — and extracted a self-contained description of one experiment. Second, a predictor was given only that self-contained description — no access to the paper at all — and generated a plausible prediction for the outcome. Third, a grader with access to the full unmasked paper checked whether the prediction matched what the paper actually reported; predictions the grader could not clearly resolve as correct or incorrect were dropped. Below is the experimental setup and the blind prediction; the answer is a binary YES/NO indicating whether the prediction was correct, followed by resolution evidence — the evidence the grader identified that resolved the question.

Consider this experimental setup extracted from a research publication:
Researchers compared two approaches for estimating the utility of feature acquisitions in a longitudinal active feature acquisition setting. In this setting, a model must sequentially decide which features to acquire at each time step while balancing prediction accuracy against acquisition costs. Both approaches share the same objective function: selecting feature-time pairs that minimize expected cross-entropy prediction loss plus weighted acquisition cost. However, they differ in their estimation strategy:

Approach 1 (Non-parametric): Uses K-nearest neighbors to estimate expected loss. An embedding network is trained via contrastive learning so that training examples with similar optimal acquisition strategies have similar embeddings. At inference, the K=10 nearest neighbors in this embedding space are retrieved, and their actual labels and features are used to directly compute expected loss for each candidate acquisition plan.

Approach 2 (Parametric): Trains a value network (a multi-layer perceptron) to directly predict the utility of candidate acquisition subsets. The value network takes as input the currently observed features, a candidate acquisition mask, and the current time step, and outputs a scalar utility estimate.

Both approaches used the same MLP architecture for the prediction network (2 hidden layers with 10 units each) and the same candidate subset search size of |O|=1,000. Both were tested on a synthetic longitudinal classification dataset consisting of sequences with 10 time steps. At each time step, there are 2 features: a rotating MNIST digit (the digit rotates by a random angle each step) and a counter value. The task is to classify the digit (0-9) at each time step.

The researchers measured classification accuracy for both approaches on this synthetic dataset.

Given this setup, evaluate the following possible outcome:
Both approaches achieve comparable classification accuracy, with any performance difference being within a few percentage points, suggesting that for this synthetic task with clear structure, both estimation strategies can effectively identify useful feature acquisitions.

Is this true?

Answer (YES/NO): NO